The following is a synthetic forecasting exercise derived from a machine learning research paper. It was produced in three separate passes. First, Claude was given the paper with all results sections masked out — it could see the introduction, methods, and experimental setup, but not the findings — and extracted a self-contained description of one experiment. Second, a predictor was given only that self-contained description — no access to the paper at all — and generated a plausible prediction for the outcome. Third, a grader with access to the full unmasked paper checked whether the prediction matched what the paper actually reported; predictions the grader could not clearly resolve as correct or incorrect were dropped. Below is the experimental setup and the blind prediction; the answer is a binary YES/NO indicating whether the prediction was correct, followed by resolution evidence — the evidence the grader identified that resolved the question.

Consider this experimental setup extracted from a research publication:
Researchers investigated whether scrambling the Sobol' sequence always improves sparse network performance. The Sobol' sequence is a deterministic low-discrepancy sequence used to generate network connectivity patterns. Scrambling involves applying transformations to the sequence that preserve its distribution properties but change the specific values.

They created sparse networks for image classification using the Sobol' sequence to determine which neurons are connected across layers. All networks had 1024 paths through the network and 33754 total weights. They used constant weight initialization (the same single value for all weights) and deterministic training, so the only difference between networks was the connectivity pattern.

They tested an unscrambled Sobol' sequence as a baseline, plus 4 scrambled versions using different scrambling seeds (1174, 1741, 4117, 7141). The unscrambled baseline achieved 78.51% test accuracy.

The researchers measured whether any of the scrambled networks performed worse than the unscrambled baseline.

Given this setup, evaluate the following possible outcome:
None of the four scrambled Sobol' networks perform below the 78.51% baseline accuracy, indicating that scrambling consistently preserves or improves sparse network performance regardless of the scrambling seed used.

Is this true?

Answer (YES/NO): NO